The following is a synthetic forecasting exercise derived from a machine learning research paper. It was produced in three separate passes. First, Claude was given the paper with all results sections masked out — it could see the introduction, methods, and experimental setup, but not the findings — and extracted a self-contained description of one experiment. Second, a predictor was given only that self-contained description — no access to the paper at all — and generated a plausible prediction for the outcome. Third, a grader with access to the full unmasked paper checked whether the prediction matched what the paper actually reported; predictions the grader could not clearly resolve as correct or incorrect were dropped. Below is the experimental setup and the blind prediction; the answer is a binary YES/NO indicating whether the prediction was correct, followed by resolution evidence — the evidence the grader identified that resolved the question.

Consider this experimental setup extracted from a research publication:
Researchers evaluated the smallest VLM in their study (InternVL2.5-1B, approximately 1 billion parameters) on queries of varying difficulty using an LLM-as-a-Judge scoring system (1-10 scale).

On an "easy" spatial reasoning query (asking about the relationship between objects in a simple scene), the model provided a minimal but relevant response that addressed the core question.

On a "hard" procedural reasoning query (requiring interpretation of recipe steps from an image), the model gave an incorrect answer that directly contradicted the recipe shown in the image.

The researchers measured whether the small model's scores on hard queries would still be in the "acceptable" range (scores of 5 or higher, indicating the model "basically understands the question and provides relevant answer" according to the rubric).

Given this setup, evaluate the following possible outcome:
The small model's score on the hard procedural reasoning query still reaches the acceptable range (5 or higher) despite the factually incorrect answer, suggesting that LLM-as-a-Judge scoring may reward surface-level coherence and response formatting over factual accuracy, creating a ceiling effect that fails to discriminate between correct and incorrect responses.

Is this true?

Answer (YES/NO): NO